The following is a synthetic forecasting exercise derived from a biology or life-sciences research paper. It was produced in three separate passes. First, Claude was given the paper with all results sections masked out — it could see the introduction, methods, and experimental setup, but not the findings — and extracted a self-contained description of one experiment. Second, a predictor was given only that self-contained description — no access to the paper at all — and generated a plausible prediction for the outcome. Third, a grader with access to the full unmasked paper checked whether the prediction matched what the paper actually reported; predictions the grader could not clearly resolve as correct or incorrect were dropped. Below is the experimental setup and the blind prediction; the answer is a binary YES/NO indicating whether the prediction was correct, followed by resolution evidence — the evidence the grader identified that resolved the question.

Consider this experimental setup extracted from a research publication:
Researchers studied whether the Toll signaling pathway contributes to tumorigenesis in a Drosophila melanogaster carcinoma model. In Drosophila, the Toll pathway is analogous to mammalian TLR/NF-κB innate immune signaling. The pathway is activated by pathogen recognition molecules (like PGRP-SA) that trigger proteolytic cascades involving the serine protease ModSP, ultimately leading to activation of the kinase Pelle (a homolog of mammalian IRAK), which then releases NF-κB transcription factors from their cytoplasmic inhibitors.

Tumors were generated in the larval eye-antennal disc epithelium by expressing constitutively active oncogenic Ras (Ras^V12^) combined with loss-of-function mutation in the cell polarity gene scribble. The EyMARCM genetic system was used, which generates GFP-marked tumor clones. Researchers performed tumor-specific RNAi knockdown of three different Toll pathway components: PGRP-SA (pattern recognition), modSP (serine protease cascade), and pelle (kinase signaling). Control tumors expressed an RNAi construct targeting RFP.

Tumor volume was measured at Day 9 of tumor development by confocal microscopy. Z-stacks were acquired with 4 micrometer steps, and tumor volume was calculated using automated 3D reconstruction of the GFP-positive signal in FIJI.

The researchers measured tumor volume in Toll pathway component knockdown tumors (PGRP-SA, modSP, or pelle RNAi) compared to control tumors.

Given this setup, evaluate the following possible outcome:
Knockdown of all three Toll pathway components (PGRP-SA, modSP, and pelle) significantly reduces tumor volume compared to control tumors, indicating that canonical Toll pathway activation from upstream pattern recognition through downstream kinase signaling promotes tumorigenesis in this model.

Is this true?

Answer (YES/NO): YES